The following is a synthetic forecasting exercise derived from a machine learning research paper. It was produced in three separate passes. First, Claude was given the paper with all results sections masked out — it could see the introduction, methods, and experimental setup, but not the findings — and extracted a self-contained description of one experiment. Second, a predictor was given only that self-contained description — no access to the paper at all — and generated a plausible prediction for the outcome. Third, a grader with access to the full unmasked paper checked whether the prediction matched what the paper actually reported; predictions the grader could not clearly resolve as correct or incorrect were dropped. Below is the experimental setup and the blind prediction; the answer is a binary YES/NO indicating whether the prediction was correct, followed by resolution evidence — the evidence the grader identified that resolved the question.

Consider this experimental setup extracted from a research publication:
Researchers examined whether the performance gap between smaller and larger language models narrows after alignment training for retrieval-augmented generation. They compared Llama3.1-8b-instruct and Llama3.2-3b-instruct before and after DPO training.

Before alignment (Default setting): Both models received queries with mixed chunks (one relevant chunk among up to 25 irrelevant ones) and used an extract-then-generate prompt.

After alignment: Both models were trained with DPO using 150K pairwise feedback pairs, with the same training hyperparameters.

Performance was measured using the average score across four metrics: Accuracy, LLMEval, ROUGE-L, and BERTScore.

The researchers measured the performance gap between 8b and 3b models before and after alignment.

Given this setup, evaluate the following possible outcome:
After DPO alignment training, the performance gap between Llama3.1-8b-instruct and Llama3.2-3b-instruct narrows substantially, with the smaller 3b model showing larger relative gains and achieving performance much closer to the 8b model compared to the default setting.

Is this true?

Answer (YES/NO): NO